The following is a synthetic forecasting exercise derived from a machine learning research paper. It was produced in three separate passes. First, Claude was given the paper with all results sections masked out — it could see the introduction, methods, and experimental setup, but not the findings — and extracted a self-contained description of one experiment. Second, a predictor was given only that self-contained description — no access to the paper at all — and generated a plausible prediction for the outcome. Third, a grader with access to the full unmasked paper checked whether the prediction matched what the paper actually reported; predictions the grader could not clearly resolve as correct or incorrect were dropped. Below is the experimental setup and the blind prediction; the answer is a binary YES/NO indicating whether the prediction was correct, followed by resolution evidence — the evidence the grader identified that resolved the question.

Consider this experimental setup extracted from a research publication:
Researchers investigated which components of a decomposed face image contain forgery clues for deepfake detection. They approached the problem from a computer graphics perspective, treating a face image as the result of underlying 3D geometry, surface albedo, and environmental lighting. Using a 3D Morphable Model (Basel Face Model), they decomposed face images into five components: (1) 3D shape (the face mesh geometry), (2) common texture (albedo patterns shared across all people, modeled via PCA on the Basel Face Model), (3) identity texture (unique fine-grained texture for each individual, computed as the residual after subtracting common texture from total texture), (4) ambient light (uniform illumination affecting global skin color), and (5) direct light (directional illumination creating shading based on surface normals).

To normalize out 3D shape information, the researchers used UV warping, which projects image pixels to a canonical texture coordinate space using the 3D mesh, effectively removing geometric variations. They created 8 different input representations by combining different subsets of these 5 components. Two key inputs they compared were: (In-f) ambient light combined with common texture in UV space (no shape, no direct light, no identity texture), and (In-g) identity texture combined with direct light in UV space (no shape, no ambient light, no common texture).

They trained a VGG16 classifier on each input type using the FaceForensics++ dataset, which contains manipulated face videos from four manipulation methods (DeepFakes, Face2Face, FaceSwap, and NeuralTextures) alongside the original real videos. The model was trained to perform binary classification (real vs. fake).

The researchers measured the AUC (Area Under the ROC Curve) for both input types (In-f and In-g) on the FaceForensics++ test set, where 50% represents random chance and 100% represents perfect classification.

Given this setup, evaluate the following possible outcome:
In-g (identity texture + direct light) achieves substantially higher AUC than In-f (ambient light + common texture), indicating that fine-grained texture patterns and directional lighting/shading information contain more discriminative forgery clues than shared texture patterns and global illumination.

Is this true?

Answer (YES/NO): YES